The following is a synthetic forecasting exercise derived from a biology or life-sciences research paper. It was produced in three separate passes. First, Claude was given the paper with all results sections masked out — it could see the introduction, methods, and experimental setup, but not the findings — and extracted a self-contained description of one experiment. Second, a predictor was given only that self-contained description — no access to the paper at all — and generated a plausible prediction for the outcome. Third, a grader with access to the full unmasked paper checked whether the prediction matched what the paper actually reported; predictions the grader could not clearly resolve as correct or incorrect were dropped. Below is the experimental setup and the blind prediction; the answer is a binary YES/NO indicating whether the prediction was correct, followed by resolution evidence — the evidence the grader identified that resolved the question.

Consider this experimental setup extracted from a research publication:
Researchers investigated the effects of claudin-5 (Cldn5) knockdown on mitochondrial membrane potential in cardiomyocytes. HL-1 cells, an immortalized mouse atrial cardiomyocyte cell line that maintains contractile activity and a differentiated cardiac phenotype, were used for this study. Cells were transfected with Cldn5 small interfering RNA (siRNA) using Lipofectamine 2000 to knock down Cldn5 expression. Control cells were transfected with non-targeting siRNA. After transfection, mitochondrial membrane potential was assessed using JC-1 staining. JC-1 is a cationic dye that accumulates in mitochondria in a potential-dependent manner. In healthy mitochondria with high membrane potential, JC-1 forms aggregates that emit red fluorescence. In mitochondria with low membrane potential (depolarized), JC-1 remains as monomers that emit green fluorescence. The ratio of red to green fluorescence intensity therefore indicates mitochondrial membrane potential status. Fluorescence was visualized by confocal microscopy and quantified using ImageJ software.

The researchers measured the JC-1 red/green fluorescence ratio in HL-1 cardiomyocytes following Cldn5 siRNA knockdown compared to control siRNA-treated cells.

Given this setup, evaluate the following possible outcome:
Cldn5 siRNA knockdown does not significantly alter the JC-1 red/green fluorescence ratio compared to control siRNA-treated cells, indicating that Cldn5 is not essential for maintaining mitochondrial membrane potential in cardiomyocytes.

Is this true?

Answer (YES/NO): NO